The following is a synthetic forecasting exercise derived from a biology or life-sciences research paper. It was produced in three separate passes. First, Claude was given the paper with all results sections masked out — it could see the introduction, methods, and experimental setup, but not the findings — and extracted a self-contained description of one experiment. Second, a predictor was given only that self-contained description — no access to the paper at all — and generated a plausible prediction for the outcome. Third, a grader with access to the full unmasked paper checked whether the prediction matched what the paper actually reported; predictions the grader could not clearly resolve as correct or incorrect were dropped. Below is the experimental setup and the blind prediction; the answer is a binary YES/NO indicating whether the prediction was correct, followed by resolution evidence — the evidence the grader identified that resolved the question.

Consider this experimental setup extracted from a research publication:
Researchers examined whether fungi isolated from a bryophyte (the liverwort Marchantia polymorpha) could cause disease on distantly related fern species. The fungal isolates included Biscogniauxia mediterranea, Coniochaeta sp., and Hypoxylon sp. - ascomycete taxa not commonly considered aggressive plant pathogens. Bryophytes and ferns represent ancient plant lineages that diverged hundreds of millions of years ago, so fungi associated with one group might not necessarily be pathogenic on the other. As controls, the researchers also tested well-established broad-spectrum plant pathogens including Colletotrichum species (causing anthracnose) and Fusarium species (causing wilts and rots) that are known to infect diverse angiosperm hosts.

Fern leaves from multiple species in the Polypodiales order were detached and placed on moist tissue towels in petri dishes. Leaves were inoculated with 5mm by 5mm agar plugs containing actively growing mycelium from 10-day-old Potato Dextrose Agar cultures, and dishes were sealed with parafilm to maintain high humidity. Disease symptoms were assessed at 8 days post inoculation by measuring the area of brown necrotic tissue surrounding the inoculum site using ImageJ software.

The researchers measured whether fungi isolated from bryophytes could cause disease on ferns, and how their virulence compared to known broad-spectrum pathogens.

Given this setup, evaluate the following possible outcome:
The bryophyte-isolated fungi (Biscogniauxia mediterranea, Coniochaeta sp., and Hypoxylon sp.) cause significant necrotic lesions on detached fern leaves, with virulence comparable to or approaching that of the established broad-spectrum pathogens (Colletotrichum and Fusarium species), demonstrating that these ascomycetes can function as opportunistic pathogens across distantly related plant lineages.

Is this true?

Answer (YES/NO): NO